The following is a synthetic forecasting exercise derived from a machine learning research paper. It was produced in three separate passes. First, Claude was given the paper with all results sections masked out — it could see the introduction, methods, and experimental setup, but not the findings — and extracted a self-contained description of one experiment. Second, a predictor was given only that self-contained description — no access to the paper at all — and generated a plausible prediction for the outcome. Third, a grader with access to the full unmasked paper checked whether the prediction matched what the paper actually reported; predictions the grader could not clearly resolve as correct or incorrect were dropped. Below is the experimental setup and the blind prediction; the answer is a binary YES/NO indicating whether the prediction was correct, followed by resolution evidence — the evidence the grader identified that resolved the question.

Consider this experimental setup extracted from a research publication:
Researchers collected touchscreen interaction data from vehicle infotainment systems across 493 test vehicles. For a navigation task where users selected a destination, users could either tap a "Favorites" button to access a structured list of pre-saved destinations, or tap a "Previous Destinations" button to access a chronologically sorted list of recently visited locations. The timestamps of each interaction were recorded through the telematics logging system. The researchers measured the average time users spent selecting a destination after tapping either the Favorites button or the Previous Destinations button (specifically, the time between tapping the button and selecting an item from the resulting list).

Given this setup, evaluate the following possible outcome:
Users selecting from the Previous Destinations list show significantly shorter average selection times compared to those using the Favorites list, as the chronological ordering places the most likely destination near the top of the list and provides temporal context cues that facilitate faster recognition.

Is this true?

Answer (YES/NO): NO